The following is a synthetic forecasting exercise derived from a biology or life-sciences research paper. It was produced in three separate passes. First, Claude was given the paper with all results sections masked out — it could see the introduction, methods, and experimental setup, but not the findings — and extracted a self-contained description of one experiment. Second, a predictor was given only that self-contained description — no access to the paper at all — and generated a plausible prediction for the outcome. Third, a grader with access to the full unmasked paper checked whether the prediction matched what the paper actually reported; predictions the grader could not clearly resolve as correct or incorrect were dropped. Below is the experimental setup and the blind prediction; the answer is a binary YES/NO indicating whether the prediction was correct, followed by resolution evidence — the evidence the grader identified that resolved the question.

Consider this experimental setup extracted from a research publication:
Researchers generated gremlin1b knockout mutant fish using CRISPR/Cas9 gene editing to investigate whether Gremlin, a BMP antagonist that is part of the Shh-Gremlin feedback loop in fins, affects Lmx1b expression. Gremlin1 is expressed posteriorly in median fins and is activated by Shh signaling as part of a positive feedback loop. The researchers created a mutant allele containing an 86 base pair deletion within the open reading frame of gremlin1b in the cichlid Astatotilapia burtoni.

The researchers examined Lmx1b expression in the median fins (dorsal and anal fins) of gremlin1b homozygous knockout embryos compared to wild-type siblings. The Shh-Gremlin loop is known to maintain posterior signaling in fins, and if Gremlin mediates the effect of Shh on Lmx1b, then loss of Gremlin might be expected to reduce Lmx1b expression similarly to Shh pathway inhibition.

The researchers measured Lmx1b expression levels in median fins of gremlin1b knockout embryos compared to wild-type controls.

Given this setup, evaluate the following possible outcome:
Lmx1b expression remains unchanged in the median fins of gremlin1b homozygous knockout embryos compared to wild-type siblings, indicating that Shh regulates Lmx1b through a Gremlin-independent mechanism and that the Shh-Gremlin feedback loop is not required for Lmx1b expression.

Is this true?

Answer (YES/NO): NO